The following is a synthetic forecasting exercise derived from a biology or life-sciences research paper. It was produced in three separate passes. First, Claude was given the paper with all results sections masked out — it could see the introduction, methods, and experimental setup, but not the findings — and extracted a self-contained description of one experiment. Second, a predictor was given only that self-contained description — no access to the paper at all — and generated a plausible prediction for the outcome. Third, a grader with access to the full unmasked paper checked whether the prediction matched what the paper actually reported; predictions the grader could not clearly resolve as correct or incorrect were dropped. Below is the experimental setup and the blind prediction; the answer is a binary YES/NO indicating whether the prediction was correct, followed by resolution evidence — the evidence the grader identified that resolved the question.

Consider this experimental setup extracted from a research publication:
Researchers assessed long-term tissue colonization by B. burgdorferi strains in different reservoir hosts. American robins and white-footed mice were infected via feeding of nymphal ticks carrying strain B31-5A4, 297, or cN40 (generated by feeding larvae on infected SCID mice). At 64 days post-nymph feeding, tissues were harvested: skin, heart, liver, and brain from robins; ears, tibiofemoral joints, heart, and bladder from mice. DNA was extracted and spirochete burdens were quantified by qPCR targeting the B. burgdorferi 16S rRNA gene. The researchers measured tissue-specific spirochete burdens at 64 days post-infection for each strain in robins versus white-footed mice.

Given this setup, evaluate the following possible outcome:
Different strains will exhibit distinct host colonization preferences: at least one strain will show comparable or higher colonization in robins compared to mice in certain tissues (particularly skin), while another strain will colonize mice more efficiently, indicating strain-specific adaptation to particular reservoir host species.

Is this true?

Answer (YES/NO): YES